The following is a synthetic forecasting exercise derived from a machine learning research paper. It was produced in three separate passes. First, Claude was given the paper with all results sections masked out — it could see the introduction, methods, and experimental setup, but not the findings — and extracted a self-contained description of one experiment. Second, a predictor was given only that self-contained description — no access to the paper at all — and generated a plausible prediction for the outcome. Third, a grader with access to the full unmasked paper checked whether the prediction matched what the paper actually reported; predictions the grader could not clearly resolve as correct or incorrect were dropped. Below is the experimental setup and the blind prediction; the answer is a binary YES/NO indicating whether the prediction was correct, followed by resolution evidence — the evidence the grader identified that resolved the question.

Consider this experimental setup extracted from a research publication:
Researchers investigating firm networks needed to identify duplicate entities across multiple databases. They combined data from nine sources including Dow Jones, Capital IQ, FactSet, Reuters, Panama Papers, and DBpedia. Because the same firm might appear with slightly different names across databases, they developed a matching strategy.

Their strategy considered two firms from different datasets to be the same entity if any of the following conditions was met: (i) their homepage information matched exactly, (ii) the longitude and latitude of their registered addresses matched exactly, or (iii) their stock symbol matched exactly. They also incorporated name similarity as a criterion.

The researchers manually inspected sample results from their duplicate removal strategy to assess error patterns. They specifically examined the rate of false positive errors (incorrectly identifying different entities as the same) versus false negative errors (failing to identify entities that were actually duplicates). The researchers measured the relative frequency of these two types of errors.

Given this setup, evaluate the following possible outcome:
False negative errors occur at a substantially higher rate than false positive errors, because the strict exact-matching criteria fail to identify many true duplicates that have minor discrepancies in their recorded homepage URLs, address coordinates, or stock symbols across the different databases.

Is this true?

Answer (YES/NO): NO